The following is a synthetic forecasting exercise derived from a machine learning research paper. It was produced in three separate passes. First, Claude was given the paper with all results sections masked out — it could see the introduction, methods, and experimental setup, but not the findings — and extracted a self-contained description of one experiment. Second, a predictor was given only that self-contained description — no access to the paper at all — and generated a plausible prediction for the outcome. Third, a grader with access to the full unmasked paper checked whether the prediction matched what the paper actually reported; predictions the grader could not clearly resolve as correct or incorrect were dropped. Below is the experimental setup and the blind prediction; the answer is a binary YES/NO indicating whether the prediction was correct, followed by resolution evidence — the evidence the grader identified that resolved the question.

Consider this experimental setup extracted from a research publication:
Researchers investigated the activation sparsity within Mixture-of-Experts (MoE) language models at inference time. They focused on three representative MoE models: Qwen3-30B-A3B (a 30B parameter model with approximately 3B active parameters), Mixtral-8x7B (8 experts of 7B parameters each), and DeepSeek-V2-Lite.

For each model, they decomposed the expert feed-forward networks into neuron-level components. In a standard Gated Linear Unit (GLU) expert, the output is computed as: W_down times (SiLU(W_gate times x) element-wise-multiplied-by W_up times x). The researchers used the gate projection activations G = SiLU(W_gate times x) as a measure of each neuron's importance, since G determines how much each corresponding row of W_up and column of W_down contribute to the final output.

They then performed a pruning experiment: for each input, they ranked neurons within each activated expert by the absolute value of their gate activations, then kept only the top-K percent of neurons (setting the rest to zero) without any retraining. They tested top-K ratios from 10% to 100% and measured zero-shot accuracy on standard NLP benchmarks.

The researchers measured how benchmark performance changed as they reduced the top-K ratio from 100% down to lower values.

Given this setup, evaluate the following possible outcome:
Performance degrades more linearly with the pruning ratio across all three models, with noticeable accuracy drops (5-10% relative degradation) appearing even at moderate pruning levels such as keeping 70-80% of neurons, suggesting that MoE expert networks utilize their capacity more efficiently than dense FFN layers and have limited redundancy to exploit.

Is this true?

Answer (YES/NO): NO